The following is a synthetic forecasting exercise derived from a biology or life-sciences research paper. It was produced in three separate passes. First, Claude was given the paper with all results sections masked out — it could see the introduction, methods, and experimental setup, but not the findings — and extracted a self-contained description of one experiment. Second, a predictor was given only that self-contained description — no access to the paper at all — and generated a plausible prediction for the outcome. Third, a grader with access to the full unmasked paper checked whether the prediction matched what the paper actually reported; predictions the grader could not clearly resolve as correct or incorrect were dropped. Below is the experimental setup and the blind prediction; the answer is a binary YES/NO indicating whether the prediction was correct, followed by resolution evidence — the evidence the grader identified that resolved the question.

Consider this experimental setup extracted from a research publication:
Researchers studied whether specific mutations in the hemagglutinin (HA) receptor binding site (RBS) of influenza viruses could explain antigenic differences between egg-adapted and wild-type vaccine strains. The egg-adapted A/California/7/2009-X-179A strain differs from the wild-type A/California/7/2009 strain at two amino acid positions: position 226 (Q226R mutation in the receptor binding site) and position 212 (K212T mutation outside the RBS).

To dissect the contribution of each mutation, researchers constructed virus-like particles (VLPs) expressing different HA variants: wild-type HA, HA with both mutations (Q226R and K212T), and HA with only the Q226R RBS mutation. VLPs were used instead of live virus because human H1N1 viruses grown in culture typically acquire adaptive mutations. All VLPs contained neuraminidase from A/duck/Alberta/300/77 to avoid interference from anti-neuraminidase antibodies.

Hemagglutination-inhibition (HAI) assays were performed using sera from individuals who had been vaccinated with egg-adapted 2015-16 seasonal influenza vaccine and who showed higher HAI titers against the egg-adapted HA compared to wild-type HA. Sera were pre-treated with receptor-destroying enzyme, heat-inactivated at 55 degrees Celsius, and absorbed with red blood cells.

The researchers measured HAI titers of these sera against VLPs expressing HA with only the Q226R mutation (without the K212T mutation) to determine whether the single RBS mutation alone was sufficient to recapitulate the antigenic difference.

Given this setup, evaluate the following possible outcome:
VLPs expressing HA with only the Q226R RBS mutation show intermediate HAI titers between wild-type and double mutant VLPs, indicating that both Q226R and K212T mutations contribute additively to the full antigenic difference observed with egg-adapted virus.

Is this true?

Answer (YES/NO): NO